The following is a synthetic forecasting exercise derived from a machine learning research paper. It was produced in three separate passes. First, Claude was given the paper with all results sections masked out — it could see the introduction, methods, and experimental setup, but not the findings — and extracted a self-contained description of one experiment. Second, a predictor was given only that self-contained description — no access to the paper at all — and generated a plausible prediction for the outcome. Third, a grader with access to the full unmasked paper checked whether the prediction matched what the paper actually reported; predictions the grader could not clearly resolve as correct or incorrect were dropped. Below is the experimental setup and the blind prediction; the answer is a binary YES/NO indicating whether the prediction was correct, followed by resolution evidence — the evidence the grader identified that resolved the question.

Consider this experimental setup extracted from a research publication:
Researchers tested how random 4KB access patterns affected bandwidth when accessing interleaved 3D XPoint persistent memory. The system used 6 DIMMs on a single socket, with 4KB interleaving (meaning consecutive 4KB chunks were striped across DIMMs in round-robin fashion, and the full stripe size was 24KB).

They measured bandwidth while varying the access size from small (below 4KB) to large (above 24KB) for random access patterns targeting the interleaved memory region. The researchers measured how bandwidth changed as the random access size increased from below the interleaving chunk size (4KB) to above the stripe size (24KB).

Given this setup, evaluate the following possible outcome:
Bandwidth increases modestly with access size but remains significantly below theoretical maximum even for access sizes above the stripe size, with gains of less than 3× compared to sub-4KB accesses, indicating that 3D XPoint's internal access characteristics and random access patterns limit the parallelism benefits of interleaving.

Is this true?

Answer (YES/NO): NO